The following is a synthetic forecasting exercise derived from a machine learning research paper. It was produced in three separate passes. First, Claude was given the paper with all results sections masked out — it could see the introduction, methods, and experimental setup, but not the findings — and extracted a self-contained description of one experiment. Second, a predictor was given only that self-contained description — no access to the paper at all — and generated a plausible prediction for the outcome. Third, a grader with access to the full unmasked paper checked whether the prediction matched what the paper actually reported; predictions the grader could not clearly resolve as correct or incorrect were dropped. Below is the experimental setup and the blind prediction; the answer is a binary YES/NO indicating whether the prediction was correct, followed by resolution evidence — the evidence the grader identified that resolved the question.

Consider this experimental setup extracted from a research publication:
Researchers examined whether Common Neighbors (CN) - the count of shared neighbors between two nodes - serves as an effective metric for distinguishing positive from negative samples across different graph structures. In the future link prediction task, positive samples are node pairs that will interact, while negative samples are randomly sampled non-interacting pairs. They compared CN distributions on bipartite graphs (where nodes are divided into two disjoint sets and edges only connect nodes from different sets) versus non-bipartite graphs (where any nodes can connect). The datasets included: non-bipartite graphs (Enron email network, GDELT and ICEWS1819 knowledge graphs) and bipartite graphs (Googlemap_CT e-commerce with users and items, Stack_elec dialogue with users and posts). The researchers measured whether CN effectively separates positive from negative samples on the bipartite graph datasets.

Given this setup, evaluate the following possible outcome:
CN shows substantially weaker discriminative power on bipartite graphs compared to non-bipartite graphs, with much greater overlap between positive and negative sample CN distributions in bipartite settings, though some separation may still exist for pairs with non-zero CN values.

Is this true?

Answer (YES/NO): NO